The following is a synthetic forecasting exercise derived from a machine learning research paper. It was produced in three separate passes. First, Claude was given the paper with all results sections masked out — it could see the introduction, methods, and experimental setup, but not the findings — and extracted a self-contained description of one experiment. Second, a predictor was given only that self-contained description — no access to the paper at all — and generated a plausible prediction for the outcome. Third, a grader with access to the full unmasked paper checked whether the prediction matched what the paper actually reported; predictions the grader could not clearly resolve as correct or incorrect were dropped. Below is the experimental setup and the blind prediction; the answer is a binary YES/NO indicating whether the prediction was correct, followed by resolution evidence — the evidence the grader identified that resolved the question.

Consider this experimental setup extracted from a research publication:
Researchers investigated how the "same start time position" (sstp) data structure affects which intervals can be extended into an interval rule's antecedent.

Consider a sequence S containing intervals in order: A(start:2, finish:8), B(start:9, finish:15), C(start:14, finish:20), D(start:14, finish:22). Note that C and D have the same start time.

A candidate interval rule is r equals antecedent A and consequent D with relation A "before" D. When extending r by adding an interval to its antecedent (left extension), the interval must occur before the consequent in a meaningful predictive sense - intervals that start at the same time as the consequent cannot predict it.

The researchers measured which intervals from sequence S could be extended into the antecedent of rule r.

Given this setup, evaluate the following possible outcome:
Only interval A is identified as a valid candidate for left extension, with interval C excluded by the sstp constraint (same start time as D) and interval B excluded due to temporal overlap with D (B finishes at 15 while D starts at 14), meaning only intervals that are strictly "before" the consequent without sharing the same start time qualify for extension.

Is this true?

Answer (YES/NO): NO